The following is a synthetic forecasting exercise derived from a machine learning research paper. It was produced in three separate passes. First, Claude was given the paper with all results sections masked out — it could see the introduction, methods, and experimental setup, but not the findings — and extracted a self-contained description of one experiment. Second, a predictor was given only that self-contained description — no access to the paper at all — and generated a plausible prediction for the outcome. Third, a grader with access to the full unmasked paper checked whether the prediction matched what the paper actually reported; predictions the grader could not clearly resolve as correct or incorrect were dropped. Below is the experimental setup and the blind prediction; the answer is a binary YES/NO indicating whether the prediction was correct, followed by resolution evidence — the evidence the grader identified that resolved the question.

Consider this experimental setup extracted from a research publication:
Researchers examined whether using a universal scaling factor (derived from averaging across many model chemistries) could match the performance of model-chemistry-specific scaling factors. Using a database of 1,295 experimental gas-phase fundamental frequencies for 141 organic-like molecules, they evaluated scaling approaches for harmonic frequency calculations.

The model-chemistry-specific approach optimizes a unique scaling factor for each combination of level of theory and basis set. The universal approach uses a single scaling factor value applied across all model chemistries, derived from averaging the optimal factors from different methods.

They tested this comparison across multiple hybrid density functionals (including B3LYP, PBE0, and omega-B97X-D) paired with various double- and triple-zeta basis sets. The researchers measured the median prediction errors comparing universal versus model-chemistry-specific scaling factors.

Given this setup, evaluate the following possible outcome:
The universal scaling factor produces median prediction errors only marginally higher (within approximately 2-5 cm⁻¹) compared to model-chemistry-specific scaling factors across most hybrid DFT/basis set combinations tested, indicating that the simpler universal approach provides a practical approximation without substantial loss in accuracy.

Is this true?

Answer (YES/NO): NO